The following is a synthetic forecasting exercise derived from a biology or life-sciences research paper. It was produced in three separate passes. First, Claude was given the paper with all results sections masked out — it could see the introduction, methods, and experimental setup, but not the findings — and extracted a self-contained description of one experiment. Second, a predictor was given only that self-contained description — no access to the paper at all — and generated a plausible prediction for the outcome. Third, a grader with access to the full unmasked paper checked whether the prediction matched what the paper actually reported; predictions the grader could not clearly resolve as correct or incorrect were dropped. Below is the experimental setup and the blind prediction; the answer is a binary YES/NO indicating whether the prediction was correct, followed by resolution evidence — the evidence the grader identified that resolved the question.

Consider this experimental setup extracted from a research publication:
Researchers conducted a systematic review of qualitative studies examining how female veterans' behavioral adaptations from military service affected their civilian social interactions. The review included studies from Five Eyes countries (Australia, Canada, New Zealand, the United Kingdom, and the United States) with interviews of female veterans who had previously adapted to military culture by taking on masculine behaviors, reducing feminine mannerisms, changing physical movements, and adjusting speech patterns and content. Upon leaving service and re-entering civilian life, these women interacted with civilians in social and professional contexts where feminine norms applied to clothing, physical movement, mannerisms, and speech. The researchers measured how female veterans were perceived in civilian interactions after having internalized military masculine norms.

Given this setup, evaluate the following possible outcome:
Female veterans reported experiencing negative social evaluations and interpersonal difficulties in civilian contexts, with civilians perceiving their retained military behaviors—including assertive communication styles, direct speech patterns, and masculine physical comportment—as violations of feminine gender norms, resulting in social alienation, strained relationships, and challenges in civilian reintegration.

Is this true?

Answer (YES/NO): YES